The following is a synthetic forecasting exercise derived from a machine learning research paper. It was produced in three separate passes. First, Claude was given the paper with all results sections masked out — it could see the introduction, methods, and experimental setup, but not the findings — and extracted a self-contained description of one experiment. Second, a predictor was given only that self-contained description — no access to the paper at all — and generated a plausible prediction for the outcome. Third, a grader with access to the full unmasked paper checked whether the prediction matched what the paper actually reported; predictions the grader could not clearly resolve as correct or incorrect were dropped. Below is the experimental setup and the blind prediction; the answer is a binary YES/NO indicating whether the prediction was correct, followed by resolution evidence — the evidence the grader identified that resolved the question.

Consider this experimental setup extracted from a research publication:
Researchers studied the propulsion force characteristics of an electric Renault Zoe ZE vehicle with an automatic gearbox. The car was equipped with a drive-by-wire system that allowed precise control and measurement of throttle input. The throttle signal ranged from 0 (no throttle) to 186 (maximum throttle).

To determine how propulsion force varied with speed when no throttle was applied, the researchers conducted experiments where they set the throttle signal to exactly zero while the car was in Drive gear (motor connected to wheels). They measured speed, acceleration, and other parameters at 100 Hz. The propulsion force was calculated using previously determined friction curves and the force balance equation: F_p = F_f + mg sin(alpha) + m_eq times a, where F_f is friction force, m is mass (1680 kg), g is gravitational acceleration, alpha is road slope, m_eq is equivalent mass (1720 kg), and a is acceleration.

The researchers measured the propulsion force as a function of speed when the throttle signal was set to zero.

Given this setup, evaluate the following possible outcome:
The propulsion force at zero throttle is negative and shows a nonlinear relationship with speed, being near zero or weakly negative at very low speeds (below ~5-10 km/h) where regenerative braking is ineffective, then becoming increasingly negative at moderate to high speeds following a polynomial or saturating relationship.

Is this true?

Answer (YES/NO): NO